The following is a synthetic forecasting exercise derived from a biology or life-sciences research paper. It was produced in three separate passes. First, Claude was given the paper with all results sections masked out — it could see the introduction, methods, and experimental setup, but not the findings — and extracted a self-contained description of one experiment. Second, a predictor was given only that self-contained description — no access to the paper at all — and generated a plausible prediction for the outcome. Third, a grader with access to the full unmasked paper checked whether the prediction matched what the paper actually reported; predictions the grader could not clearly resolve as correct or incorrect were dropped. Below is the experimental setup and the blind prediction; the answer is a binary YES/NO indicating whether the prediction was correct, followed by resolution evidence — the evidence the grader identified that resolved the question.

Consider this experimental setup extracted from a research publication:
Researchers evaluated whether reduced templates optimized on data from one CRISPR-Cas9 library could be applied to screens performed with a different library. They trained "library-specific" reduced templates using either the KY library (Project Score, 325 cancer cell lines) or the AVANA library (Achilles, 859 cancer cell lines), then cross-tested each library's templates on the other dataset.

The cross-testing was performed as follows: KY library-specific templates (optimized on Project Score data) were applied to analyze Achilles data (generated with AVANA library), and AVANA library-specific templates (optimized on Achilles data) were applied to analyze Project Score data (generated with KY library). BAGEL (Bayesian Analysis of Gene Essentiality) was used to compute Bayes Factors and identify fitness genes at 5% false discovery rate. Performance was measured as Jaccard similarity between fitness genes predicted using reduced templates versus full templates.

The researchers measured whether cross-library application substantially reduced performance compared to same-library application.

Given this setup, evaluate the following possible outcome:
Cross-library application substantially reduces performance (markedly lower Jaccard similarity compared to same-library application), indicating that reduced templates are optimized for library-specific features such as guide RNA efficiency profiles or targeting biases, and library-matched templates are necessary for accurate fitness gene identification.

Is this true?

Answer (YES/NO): NO